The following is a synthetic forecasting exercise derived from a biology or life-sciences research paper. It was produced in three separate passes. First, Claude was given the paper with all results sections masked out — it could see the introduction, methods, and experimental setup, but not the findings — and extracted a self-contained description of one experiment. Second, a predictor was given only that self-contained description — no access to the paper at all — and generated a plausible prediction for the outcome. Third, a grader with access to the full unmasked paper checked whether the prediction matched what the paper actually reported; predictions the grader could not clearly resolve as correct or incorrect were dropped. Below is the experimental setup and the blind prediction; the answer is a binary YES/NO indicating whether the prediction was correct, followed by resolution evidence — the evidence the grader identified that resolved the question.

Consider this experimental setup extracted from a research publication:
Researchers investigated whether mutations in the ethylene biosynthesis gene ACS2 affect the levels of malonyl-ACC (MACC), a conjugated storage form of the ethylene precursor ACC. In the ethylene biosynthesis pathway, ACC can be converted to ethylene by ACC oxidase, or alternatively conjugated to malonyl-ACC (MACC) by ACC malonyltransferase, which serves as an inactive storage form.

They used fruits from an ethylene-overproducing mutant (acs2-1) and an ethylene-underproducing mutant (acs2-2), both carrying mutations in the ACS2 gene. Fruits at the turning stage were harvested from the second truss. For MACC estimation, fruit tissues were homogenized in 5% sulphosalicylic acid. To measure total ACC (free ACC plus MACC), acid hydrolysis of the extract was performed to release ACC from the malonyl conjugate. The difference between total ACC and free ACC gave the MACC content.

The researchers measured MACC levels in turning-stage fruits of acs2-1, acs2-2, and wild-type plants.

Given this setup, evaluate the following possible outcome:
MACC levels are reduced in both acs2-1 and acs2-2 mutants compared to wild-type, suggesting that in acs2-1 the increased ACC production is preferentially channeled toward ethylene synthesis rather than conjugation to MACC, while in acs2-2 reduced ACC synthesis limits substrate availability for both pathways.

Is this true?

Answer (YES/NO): NO